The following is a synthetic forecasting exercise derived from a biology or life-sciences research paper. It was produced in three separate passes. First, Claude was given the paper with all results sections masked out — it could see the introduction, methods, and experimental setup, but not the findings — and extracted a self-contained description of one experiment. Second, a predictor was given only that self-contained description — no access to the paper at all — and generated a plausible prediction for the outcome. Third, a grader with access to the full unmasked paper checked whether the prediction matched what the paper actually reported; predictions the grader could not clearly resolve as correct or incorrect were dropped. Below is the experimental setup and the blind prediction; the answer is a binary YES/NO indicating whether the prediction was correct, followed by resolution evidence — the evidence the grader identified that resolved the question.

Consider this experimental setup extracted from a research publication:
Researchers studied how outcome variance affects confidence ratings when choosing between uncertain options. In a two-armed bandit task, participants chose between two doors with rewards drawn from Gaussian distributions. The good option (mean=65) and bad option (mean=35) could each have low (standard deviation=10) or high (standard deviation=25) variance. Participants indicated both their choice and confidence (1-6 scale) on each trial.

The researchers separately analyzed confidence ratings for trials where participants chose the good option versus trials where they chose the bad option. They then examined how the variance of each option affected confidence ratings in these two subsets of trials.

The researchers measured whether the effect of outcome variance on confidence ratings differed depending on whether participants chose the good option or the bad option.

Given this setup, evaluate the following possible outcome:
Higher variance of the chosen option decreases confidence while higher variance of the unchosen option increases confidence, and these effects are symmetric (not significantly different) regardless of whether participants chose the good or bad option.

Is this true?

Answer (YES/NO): NO